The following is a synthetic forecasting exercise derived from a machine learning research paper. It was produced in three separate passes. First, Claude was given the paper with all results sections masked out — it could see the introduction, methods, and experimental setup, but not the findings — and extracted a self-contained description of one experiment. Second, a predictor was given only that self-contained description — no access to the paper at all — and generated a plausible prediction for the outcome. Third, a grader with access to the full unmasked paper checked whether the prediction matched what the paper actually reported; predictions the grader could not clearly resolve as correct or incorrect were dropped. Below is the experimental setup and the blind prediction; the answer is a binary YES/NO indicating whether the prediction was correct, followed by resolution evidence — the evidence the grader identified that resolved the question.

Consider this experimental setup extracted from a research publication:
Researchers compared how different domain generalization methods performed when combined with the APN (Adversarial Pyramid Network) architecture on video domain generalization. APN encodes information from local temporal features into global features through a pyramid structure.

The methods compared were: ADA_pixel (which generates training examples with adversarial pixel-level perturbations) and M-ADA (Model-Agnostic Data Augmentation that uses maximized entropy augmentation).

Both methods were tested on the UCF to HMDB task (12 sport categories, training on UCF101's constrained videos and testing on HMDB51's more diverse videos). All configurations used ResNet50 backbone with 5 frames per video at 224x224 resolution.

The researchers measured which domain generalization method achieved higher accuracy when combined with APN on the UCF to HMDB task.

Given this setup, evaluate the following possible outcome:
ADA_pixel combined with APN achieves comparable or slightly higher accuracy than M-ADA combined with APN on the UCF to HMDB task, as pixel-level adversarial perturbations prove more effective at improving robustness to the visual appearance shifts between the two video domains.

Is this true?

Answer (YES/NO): YES